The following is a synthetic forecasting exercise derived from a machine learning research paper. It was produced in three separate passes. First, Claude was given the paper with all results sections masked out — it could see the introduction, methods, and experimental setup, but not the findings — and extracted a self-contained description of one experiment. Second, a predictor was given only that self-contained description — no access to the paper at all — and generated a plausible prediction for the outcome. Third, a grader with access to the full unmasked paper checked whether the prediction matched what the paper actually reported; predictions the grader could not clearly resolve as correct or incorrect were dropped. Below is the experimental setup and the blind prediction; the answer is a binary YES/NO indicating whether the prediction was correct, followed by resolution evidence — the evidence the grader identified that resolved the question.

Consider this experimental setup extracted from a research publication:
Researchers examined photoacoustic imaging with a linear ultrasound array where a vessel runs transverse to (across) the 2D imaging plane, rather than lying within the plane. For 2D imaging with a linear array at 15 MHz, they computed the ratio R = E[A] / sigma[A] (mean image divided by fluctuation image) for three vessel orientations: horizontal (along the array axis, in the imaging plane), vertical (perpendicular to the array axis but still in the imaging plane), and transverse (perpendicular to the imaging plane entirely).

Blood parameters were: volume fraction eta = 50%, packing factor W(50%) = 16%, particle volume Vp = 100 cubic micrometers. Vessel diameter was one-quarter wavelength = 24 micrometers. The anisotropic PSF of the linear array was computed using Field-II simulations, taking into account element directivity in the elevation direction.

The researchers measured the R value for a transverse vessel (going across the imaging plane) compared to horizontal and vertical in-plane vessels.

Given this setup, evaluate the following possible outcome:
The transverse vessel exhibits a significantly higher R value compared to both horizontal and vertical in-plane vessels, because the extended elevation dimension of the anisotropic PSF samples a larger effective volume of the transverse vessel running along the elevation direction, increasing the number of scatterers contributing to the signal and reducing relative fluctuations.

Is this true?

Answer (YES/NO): YES